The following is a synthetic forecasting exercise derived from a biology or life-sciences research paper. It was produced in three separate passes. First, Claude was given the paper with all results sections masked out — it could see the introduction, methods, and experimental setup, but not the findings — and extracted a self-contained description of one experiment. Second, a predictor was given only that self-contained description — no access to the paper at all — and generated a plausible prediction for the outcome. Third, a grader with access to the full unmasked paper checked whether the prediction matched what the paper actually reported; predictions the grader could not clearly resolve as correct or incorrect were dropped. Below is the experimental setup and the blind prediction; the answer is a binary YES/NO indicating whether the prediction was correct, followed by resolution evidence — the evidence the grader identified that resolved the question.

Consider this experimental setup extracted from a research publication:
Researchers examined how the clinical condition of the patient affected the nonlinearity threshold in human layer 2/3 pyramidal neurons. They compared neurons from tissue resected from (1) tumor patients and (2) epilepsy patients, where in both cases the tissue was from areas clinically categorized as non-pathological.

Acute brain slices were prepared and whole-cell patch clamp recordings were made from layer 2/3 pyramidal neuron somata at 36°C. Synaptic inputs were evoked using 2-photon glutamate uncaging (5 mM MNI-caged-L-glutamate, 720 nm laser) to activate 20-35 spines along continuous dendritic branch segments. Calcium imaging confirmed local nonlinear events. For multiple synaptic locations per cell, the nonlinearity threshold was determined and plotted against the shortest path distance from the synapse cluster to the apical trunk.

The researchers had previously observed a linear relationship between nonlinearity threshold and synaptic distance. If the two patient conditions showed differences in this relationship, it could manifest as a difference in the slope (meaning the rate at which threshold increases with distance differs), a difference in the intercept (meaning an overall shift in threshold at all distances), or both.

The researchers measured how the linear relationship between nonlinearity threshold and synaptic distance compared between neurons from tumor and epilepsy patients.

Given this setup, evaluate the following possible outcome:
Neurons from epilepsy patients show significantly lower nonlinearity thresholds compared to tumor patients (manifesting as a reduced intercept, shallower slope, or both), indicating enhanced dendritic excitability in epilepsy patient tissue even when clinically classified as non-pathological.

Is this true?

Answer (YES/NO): NO